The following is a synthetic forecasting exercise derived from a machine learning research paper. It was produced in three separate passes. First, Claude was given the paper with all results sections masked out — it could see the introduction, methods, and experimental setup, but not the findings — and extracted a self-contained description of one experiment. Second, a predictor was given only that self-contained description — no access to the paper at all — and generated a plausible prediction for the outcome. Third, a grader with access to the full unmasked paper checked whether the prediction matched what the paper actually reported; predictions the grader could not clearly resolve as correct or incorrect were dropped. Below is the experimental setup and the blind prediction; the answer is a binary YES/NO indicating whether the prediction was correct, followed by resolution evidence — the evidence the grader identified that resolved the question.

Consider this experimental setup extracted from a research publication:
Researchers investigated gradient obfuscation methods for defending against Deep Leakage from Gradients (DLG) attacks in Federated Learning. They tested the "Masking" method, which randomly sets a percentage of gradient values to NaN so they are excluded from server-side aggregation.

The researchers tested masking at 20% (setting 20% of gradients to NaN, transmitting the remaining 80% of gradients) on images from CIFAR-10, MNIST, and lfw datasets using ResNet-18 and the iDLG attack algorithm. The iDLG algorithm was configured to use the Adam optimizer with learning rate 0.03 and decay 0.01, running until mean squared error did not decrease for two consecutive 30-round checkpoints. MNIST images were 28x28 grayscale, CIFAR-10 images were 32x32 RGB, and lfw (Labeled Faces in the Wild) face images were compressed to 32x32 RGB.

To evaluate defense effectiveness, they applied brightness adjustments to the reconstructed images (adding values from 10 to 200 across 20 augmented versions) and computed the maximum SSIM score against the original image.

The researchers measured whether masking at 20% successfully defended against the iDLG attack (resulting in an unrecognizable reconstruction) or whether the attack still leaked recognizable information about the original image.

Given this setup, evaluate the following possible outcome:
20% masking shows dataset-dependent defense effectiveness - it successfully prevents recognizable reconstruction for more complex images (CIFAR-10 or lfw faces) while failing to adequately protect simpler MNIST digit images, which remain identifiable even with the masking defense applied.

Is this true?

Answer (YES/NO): NO